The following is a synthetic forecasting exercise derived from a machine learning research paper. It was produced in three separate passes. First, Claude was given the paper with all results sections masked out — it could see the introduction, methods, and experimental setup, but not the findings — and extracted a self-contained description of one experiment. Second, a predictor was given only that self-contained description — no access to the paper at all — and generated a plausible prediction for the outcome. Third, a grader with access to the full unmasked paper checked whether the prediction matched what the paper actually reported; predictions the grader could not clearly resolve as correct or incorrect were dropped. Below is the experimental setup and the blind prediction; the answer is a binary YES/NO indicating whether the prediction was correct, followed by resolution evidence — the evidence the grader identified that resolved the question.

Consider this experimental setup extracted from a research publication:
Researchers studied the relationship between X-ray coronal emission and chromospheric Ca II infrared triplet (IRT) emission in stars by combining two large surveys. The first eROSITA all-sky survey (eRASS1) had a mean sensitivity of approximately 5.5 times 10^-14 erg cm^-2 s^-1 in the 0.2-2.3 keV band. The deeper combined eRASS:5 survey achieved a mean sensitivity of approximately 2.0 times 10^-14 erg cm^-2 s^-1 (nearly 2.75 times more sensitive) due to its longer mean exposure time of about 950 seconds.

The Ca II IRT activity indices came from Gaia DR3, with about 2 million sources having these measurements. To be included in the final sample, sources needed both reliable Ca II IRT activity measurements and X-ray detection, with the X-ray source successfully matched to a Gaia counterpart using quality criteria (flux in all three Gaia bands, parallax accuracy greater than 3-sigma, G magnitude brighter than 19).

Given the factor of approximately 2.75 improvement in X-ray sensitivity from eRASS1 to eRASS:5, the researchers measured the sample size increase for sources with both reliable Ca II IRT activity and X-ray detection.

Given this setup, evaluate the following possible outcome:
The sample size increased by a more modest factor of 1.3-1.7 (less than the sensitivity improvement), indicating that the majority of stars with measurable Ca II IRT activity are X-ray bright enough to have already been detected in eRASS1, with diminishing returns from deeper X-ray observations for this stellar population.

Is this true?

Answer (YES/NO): NO